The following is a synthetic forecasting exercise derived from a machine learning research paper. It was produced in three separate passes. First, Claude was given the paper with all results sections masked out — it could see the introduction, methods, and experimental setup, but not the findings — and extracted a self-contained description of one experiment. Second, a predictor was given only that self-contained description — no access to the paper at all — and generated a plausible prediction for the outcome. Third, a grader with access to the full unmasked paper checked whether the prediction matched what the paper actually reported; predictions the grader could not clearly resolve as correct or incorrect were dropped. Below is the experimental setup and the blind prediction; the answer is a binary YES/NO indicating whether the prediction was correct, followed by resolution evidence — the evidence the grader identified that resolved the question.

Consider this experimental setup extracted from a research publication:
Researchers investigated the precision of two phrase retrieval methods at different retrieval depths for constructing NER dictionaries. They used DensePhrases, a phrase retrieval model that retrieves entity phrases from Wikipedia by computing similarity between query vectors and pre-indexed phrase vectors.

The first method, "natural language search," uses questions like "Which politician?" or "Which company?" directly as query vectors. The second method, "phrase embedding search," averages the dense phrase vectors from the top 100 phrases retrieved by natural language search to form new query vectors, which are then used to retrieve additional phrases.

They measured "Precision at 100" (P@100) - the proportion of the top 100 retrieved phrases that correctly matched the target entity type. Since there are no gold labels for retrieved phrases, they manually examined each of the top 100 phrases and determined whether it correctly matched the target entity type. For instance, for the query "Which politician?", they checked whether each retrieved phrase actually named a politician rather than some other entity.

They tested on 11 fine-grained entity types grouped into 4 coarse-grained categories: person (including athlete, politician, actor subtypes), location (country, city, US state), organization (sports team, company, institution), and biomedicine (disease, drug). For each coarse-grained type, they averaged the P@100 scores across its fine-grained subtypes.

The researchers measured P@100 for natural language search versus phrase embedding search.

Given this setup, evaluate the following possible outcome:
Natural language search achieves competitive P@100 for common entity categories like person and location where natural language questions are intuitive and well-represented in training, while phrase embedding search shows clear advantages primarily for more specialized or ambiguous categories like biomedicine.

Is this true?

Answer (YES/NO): NO